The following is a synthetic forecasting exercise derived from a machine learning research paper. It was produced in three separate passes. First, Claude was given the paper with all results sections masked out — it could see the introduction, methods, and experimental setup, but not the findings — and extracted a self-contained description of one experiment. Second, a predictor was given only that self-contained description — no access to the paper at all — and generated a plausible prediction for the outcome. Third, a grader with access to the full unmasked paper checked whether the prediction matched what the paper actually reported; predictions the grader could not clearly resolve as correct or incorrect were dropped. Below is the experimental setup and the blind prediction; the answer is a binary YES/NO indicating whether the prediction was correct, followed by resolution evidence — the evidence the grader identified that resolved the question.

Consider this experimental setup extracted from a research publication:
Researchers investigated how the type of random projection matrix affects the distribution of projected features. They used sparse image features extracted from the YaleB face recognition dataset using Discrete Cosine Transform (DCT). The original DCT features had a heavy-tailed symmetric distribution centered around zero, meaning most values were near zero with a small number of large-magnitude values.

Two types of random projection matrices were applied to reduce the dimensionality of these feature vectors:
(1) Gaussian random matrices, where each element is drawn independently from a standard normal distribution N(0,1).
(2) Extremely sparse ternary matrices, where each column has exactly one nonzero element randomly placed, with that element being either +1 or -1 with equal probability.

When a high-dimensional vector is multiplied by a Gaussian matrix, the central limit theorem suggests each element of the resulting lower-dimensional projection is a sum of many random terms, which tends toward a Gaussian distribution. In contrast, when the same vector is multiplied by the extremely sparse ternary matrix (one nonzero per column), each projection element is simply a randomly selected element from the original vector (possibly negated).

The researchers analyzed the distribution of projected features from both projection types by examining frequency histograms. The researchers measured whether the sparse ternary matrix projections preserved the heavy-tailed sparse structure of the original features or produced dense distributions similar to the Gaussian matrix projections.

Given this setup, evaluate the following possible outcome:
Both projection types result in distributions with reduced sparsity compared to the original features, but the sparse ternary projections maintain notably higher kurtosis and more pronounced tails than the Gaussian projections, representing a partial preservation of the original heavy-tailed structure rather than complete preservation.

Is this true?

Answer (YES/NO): NO